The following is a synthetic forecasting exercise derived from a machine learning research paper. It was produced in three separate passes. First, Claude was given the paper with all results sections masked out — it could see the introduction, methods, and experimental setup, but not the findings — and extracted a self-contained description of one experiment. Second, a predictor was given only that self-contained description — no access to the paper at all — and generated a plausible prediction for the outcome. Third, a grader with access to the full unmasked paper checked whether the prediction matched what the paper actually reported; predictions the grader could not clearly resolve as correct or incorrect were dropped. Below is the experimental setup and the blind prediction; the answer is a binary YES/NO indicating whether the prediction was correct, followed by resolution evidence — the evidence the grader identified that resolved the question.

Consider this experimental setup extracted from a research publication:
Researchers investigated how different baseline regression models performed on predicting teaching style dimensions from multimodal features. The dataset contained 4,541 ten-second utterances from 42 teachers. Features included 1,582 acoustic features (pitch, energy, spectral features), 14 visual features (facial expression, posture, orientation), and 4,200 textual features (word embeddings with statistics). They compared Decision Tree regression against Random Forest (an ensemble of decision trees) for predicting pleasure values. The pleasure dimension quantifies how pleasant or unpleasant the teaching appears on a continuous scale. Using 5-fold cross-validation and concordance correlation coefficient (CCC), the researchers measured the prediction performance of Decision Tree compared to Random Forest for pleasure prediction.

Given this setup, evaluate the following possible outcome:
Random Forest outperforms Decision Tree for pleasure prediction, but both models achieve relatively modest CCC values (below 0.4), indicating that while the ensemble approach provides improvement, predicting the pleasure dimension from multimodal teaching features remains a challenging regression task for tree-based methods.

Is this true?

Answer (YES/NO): NO